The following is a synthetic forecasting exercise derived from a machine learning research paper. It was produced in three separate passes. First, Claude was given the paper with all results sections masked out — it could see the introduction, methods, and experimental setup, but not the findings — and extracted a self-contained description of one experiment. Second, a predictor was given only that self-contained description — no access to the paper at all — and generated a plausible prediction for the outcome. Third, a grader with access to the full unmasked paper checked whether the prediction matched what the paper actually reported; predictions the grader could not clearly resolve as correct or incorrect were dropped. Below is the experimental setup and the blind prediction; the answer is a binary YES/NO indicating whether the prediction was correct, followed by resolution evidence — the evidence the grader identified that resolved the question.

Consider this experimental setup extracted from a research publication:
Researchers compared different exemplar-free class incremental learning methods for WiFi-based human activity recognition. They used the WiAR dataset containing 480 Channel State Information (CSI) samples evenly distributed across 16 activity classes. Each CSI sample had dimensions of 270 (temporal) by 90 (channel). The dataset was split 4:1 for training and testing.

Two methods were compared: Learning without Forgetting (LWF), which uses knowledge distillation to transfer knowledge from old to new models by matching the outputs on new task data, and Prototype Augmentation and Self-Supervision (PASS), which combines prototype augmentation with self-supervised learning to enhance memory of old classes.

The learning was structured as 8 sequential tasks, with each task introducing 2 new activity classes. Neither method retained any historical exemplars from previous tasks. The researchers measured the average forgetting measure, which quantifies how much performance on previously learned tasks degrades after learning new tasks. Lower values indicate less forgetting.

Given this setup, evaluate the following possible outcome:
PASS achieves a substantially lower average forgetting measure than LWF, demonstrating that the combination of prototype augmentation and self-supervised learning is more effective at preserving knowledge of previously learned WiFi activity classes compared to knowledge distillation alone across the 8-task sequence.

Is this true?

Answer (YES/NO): NO